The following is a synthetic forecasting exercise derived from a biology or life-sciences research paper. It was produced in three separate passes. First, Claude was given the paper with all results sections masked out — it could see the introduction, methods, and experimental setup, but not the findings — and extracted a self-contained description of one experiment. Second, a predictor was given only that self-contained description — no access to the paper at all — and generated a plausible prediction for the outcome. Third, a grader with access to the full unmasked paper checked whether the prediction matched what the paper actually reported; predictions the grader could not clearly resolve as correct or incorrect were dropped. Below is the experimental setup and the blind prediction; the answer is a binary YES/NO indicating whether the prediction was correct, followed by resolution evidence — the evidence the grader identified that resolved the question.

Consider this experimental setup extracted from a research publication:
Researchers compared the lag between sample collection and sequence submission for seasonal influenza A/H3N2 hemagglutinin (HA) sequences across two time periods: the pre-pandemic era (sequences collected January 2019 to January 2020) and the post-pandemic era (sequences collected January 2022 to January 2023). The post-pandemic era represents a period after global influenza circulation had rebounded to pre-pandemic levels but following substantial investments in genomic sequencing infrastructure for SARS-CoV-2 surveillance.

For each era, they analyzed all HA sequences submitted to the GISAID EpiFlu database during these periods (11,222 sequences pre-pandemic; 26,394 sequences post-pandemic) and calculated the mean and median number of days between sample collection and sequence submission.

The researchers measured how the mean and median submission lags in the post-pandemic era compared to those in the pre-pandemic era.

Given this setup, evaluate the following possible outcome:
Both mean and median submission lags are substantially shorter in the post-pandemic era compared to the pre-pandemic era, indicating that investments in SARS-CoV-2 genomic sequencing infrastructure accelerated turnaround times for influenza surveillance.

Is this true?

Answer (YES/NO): NO